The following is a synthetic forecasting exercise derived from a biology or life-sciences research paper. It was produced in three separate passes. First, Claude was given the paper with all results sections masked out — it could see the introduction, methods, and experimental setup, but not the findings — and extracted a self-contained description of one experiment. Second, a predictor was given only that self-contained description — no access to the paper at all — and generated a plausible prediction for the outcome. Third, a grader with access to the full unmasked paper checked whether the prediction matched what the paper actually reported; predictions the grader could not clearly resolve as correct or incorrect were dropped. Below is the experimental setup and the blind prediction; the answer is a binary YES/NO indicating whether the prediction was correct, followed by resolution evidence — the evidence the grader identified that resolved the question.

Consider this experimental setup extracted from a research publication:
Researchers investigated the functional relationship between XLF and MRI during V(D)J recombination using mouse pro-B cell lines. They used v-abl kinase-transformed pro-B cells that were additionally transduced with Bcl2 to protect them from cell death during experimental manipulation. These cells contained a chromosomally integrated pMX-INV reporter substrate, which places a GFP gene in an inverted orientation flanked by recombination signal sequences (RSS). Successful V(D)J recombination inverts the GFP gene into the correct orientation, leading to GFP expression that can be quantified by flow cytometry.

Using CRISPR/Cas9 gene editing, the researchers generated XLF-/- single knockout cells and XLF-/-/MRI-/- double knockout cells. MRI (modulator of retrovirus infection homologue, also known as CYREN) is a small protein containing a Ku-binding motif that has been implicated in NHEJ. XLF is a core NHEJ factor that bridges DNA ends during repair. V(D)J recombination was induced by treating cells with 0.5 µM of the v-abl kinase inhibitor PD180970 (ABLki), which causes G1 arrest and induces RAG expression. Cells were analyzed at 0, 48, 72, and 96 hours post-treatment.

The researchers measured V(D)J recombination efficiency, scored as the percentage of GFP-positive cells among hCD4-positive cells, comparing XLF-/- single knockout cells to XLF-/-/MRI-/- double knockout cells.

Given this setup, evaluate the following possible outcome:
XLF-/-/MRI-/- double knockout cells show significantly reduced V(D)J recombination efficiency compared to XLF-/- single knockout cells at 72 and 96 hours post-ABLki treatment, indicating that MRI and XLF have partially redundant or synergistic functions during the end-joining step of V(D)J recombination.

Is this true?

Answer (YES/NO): YES